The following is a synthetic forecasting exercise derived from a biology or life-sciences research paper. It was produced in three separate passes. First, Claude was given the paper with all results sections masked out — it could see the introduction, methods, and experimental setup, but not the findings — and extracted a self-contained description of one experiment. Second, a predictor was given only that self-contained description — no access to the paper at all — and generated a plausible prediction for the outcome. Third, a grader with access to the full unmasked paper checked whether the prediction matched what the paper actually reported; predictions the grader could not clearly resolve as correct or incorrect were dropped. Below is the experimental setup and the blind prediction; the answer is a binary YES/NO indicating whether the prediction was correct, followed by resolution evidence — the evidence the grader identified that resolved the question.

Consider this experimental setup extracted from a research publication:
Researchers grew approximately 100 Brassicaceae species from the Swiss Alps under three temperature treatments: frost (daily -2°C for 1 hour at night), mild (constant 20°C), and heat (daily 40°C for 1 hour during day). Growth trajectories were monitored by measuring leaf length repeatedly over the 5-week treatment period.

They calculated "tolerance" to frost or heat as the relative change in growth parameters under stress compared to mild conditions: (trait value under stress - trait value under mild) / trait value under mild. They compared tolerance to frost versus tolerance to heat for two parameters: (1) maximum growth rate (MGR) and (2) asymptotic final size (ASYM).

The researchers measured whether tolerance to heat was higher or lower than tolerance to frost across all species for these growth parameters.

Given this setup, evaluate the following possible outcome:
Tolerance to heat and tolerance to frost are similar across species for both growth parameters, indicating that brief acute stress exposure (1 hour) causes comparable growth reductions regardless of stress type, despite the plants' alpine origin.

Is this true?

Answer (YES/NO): NO